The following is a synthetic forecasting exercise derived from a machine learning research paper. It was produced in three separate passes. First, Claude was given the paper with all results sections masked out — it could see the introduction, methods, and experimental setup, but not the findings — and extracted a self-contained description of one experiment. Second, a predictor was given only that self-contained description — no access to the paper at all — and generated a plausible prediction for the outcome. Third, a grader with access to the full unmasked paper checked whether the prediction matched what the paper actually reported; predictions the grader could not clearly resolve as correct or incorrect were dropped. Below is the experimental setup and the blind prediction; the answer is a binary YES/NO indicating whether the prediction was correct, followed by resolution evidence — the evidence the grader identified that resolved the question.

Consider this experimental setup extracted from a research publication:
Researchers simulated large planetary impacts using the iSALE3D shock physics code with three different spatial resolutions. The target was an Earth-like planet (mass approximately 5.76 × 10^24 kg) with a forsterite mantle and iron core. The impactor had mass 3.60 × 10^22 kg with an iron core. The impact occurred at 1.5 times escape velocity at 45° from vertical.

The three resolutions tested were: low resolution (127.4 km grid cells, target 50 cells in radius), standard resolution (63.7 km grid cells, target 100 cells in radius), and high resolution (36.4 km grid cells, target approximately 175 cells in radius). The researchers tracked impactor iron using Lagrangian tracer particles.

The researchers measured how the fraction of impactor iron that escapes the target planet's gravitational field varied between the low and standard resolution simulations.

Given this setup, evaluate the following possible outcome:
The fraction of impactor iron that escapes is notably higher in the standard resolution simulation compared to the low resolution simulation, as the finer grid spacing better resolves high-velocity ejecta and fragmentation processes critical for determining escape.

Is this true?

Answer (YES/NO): YES